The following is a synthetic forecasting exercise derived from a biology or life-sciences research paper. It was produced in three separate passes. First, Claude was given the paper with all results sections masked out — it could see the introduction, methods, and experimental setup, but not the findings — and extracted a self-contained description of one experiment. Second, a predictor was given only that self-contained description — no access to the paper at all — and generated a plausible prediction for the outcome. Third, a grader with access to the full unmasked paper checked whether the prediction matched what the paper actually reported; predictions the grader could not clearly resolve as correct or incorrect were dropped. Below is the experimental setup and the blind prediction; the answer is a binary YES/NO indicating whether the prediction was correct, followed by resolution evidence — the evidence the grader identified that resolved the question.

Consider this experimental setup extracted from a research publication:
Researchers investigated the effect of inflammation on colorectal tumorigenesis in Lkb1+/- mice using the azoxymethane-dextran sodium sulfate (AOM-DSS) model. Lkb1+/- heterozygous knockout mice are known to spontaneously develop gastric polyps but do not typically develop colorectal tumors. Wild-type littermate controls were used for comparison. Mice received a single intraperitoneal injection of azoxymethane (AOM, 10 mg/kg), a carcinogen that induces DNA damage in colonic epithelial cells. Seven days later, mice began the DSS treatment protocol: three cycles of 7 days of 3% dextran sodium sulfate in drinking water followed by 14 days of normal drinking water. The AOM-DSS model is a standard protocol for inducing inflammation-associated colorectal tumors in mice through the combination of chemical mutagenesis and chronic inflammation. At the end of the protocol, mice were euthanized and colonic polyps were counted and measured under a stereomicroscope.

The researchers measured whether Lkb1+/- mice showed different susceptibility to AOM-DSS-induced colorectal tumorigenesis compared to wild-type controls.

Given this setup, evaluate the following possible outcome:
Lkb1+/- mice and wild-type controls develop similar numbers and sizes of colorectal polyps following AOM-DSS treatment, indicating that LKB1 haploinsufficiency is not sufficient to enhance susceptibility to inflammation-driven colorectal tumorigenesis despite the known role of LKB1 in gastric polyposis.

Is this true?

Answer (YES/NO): NO